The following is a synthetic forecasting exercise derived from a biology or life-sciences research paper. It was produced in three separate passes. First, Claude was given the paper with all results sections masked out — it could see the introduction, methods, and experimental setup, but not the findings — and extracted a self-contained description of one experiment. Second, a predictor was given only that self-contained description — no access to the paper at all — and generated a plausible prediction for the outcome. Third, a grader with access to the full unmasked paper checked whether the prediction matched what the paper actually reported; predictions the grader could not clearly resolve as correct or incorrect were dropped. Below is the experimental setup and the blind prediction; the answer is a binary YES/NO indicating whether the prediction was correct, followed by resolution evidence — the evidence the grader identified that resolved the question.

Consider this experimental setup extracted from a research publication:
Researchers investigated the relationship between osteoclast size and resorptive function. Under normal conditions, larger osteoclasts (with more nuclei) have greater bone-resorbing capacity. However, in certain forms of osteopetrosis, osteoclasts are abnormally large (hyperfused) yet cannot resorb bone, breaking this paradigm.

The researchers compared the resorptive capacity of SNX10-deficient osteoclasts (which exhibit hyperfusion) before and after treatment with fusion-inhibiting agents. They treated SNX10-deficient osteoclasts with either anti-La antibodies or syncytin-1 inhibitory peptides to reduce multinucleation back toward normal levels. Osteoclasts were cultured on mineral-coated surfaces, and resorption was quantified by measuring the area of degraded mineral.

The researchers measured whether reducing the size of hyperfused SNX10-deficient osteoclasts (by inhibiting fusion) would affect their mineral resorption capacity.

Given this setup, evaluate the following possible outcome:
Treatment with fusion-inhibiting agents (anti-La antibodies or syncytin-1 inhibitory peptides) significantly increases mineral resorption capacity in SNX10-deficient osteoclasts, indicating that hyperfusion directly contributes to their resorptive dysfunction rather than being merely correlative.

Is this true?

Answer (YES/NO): YES